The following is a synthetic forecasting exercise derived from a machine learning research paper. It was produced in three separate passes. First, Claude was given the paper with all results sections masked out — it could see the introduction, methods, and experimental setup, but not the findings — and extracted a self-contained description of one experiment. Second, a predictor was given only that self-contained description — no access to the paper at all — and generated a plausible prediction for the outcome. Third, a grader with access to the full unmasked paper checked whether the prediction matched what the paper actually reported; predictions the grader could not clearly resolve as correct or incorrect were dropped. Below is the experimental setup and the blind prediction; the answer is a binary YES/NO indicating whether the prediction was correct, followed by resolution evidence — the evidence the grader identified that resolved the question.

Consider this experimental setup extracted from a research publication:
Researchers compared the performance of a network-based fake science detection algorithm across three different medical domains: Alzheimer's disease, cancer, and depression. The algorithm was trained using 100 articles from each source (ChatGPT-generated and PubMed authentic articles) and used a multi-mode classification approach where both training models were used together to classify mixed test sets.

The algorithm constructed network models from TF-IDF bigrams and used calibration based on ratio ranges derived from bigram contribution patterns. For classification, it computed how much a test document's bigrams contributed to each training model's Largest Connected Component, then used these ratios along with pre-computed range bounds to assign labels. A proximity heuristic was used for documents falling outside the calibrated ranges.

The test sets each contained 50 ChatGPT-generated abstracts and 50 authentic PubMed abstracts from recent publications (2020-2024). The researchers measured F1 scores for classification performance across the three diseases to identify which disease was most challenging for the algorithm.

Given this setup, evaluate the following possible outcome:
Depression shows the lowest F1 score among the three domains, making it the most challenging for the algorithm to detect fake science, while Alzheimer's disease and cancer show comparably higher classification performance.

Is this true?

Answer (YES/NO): YES